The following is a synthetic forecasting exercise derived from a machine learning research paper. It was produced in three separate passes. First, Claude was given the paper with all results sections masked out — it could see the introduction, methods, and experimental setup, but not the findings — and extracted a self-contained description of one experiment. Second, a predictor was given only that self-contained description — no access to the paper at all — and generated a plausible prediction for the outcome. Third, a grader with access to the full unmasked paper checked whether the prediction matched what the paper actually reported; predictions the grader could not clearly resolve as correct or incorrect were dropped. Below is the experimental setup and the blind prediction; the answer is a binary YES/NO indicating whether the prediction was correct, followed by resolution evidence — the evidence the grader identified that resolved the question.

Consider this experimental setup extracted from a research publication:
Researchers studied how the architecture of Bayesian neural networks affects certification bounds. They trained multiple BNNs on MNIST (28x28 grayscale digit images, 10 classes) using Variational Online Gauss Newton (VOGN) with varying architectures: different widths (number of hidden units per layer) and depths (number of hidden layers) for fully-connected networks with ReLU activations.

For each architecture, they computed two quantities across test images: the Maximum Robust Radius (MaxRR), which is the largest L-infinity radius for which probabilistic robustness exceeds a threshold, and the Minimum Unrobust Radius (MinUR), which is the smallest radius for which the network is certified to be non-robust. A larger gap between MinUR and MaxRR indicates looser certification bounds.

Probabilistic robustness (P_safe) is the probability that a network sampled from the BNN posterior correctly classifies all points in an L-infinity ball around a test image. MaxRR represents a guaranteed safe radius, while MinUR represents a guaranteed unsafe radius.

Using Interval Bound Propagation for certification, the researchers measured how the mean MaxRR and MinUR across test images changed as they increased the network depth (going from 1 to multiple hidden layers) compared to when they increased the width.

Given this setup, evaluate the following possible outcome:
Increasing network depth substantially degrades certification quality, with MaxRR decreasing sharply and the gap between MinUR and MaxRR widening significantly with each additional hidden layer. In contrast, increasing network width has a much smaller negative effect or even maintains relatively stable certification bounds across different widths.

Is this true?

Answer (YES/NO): NO